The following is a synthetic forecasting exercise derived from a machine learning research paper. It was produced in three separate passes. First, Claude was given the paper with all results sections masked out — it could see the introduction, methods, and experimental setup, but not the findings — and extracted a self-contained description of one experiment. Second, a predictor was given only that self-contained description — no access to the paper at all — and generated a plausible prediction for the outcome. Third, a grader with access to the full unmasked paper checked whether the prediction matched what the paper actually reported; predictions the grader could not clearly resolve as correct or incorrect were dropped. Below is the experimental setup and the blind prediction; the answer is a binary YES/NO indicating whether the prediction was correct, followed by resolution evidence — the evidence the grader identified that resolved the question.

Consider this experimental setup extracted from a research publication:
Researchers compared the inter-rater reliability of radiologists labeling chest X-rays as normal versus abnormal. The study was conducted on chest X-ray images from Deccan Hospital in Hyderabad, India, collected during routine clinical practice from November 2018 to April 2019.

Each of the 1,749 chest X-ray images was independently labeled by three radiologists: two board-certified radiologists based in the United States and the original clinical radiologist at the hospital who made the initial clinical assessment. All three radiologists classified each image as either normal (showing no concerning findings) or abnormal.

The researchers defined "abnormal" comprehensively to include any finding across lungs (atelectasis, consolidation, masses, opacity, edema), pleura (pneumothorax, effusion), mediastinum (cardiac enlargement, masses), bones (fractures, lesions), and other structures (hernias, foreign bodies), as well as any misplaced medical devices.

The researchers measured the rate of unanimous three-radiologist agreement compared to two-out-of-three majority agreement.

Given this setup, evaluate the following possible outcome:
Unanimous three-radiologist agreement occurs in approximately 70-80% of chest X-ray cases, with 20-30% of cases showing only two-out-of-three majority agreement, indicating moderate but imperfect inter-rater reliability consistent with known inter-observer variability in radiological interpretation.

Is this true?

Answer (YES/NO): YES